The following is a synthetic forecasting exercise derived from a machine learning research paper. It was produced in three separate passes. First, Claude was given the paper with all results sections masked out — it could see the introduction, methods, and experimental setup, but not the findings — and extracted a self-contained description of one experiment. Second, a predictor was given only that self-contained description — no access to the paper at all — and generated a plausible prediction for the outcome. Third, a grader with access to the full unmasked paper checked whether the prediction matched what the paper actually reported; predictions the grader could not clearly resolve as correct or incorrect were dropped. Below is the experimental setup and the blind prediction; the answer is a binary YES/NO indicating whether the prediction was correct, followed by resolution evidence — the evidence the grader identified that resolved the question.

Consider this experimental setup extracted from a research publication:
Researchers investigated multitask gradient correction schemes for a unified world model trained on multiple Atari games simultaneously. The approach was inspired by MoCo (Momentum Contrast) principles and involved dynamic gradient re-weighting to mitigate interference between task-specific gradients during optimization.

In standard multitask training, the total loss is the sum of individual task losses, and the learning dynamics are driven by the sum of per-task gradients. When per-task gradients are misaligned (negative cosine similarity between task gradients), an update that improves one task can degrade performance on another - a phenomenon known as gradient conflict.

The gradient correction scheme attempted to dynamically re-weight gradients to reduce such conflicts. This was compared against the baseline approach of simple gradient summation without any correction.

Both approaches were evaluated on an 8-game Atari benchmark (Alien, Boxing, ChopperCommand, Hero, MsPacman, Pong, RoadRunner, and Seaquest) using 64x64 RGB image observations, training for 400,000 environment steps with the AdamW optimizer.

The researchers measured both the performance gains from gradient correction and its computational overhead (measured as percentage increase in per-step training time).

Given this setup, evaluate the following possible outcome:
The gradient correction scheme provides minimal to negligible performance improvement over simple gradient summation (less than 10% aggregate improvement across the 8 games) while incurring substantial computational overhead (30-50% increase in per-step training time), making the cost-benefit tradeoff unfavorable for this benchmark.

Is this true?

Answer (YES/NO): NO